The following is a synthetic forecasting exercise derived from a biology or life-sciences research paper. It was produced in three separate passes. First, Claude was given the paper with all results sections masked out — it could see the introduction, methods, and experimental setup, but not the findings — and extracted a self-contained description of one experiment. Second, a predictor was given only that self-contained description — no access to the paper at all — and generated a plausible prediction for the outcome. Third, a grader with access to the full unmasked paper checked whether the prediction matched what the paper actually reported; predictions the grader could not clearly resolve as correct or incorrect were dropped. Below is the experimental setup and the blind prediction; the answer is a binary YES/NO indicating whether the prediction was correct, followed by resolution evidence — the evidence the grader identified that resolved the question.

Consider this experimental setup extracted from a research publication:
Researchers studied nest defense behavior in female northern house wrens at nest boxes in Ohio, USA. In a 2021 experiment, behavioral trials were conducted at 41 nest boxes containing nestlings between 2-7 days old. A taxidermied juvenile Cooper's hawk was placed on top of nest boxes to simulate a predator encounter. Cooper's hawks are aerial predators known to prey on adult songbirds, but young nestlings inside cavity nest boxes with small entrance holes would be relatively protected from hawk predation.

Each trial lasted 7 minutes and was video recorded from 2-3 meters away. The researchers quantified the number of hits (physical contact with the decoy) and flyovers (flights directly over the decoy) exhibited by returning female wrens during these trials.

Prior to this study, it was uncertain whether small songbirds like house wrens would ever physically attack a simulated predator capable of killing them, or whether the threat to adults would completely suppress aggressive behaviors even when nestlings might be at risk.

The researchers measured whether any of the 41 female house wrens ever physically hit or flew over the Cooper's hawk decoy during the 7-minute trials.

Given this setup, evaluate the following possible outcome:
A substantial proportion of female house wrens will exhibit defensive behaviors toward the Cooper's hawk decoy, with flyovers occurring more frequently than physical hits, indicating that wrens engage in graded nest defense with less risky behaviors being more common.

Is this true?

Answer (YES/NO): NO